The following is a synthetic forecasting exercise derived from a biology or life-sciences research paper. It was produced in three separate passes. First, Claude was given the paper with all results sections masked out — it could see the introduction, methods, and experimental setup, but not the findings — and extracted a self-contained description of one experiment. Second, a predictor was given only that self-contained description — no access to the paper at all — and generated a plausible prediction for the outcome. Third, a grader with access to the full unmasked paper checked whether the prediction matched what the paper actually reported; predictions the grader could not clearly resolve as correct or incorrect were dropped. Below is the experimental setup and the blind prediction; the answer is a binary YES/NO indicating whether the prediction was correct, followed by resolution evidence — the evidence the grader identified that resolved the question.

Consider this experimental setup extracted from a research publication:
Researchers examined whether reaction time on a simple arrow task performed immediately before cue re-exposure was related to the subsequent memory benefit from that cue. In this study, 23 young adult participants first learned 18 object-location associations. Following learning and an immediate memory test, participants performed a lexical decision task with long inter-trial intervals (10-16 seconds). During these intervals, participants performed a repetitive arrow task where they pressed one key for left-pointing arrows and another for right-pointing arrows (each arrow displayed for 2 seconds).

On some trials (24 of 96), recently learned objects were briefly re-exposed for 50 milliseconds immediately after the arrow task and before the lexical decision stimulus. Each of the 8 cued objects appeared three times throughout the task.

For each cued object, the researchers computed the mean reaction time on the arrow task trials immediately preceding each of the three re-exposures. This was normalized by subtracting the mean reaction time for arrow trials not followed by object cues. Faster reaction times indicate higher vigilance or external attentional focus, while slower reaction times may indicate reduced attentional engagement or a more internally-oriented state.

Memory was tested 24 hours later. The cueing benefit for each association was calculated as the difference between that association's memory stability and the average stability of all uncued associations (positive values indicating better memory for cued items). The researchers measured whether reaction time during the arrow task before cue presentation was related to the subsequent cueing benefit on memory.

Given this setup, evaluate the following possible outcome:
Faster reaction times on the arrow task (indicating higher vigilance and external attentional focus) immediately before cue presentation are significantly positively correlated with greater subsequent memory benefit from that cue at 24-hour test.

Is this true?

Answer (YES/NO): NO